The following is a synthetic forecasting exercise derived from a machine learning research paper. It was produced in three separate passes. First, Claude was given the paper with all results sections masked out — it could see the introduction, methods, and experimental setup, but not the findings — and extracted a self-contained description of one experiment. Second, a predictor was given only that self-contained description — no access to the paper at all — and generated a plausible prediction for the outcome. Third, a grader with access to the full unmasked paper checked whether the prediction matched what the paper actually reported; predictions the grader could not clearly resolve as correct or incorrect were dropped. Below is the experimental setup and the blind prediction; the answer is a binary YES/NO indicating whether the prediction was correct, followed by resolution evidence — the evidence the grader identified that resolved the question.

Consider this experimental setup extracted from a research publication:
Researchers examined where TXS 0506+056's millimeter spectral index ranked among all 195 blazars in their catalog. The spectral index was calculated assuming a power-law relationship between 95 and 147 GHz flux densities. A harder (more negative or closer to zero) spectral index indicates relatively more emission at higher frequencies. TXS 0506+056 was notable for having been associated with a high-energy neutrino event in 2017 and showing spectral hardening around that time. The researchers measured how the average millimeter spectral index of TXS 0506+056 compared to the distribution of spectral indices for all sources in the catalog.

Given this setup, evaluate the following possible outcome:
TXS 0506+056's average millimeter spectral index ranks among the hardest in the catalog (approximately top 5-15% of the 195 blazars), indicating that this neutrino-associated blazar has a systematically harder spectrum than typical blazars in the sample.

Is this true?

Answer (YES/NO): YES